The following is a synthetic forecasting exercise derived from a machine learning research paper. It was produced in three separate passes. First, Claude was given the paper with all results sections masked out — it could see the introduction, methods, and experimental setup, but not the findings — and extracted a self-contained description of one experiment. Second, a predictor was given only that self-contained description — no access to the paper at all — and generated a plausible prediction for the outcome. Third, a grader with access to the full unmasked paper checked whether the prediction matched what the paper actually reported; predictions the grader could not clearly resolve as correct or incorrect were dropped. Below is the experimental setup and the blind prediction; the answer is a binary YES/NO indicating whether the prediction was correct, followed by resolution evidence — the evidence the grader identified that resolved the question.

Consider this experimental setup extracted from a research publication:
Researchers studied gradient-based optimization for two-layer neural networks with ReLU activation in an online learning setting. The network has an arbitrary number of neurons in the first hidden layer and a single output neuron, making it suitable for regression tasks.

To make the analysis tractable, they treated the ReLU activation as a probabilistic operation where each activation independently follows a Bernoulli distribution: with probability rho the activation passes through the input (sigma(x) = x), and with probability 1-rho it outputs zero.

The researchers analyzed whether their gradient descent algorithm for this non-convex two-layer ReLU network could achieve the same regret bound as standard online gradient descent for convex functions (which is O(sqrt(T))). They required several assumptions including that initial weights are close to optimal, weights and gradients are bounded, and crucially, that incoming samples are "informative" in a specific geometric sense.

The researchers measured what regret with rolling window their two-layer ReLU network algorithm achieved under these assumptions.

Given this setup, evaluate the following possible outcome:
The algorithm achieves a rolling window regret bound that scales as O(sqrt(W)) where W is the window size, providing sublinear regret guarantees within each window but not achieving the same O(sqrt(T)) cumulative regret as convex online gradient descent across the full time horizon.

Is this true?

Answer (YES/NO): NO